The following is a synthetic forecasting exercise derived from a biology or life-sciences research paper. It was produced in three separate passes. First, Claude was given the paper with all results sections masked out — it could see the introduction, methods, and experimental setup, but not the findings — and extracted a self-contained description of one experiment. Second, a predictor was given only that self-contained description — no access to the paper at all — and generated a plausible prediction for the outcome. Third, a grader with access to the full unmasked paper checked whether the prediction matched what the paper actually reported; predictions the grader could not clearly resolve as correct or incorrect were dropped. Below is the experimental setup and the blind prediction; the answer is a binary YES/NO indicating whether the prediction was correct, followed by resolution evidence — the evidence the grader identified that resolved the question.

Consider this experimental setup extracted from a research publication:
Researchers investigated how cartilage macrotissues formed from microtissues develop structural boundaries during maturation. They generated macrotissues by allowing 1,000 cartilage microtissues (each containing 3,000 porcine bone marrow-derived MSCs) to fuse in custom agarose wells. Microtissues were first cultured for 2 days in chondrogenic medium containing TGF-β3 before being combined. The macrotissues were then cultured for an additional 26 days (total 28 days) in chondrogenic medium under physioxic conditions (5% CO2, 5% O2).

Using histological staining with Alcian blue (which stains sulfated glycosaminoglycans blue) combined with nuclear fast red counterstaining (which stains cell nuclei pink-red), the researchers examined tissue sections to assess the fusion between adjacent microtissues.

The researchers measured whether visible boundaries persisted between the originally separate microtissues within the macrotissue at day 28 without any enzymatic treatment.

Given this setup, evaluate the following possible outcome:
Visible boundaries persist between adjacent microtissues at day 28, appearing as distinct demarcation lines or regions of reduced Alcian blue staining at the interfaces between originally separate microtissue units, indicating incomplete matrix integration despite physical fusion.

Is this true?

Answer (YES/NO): YES